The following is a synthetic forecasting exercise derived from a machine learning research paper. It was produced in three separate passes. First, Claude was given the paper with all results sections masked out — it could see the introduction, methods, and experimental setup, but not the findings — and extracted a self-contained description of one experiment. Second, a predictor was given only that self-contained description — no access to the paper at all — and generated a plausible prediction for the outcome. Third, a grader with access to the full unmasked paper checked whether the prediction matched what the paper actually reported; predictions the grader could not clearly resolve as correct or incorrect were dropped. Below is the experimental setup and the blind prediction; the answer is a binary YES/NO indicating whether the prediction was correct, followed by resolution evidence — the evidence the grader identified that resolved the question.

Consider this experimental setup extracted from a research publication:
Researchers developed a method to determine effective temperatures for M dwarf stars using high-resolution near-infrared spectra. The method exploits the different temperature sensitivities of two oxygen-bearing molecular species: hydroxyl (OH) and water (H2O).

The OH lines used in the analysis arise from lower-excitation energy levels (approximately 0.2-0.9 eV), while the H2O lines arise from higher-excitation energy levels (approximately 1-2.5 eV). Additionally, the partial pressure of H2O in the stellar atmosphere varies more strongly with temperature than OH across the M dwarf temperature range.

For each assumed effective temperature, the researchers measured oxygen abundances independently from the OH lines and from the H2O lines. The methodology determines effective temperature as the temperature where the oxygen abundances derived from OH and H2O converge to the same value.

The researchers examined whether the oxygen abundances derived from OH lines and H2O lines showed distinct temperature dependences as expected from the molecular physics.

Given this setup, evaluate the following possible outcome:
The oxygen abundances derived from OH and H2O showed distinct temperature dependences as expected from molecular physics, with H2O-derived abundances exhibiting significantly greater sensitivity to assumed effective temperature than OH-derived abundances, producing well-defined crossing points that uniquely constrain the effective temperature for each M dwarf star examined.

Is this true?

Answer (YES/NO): YES